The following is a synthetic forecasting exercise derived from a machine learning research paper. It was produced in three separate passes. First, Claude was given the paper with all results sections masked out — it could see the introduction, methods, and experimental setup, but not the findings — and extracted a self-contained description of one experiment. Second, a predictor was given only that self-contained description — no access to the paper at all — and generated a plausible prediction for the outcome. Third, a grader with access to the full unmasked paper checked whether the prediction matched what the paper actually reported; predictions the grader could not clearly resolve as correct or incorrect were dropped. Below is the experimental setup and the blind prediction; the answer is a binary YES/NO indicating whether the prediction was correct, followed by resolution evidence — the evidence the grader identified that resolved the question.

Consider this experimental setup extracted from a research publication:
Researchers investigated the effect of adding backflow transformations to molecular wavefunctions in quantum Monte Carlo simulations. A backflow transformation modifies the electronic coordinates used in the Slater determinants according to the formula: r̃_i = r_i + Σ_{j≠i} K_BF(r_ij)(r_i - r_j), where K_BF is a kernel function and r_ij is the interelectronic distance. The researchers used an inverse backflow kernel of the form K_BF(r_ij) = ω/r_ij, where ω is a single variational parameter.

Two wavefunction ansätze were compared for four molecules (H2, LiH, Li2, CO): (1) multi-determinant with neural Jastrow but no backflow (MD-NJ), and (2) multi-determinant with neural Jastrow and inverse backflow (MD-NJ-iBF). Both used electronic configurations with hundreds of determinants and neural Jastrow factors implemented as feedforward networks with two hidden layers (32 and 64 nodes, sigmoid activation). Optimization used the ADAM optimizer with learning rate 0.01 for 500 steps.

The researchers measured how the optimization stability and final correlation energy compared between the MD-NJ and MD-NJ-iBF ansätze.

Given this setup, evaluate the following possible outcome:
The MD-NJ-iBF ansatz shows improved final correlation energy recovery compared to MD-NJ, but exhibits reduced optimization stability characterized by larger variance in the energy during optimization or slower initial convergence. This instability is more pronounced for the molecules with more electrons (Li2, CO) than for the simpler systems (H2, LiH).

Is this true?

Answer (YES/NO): NO